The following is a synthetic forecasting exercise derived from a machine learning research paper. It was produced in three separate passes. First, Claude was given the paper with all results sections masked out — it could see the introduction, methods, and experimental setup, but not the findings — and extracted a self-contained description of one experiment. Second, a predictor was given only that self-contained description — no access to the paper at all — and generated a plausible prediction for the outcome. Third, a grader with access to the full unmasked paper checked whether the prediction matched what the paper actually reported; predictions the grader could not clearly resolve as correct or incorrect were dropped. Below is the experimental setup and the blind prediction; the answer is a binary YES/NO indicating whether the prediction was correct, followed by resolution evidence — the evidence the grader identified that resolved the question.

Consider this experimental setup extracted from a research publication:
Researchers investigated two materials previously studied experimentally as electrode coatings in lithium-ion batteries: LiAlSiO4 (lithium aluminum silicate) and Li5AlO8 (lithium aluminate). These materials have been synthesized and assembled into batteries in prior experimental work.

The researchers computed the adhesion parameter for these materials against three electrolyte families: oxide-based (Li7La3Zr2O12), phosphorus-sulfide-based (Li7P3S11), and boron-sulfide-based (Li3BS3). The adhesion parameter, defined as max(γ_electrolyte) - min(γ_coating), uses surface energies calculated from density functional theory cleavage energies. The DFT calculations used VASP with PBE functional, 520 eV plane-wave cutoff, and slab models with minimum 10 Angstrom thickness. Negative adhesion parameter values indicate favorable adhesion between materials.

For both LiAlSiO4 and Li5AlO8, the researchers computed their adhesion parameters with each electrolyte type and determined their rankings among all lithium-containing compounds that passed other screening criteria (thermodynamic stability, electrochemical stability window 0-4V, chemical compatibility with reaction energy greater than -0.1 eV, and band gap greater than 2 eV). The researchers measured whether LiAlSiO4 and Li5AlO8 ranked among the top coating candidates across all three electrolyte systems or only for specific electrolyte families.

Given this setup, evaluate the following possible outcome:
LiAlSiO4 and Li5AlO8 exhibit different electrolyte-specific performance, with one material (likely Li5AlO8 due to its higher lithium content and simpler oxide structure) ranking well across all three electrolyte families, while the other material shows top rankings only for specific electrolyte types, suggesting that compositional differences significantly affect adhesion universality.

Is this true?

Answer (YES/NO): NO